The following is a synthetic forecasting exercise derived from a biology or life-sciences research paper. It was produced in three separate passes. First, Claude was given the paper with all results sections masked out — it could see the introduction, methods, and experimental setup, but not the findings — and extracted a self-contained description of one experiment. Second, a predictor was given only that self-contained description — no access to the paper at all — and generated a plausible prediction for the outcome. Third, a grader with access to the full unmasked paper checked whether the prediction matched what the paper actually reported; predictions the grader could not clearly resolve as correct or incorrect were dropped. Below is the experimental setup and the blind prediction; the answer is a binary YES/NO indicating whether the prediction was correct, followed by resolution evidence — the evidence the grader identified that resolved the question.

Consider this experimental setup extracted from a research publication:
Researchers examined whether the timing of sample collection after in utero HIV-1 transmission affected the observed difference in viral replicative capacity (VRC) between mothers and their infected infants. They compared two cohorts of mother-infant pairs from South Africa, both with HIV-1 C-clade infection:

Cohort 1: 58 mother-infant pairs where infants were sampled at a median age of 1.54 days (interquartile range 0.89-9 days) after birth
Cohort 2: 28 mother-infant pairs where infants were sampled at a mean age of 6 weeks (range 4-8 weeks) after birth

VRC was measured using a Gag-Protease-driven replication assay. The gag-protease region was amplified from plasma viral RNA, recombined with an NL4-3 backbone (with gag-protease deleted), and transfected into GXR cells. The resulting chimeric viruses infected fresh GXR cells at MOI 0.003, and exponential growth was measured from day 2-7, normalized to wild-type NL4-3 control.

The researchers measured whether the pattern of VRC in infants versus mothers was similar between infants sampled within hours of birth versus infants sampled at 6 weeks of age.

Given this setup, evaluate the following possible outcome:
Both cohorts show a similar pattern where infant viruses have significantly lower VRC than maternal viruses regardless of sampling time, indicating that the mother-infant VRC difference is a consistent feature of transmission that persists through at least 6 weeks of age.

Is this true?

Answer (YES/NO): YES